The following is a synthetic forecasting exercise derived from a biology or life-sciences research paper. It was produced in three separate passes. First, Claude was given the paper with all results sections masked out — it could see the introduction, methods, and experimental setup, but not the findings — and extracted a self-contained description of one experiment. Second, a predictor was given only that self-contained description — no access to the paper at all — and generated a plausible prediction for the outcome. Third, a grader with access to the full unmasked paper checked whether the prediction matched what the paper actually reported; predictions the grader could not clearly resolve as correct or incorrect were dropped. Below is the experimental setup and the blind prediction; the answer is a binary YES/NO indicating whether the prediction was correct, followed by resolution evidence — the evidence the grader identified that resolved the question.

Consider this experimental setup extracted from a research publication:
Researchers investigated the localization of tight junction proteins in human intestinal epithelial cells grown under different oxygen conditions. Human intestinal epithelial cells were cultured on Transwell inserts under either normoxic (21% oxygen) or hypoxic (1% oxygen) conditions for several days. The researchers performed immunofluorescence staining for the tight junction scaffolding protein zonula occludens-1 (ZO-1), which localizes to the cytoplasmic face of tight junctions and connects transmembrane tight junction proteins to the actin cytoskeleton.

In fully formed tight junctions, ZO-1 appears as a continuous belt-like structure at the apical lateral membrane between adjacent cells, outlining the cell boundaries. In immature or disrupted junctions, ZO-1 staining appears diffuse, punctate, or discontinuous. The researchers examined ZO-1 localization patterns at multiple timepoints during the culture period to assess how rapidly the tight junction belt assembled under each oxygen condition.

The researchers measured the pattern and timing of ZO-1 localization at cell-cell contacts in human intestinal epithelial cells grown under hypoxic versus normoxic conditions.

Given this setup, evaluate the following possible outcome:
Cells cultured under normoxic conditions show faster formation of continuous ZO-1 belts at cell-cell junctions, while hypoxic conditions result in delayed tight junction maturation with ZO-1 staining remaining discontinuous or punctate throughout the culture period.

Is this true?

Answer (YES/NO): NO